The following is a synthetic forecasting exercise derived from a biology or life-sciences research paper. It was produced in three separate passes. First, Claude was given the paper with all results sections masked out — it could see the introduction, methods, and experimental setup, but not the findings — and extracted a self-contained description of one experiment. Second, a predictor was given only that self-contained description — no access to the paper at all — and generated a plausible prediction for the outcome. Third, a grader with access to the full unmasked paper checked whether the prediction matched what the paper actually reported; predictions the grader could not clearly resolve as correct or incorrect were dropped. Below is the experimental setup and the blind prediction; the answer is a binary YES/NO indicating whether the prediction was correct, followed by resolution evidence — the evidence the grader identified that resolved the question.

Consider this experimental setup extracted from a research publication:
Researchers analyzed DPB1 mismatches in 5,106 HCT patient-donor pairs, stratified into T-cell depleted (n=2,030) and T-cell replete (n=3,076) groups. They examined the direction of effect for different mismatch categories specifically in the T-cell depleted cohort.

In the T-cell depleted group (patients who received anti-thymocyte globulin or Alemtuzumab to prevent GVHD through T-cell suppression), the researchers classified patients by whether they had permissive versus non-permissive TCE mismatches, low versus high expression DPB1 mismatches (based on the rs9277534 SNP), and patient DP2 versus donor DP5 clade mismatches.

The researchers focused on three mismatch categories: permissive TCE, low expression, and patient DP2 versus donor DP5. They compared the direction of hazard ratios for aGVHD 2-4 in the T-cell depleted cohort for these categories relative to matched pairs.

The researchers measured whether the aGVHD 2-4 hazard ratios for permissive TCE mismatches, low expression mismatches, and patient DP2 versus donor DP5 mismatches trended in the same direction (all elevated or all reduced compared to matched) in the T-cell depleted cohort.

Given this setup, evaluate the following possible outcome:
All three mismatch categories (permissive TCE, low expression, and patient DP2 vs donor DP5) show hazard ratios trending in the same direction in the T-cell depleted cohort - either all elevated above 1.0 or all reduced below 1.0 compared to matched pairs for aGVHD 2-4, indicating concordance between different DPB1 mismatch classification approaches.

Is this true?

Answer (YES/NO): YES